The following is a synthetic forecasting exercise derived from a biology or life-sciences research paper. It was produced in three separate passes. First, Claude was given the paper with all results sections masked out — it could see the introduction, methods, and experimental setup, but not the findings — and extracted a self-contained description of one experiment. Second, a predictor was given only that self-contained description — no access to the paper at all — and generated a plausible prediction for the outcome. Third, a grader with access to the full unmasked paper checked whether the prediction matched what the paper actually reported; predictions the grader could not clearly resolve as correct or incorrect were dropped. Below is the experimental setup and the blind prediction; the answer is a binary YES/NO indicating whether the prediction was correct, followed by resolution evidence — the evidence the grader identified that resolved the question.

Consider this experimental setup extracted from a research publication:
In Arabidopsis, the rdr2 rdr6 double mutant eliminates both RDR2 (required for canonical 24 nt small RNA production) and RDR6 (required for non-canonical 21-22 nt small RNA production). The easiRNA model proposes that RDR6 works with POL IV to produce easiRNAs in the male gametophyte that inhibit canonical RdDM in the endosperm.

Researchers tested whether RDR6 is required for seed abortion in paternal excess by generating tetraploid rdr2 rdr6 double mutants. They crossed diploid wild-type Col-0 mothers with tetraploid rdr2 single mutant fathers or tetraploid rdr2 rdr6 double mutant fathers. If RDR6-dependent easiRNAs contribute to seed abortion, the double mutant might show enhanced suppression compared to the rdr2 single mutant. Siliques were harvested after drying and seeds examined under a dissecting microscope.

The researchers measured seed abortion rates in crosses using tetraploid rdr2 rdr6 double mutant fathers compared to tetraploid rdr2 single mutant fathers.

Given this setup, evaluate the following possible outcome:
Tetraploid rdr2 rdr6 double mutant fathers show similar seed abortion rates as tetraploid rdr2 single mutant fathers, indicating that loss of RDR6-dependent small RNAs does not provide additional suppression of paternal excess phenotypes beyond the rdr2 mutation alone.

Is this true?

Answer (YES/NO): YES